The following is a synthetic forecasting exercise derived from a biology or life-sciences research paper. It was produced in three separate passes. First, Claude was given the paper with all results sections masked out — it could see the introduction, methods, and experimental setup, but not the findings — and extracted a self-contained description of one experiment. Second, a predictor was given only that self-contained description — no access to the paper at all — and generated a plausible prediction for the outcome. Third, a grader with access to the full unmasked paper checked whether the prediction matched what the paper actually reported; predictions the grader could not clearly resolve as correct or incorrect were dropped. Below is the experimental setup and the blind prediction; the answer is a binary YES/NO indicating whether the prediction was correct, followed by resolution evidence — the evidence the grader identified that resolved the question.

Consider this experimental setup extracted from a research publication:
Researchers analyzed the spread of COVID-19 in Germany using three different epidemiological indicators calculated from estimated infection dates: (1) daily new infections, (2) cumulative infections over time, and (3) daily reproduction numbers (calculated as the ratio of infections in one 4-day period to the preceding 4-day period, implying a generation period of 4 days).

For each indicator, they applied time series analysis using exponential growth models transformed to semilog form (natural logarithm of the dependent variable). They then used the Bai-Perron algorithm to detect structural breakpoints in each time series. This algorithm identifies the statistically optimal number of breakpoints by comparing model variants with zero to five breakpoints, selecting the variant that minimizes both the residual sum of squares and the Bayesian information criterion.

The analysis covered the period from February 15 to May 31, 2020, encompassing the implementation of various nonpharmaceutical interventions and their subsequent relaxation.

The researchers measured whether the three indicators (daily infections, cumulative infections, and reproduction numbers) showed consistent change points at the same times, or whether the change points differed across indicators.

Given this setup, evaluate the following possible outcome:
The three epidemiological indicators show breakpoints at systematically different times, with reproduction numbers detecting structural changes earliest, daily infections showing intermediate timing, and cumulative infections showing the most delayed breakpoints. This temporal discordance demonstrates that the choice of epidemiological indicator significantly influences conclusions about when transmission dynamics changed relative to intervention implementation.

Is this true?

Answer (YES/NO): NO